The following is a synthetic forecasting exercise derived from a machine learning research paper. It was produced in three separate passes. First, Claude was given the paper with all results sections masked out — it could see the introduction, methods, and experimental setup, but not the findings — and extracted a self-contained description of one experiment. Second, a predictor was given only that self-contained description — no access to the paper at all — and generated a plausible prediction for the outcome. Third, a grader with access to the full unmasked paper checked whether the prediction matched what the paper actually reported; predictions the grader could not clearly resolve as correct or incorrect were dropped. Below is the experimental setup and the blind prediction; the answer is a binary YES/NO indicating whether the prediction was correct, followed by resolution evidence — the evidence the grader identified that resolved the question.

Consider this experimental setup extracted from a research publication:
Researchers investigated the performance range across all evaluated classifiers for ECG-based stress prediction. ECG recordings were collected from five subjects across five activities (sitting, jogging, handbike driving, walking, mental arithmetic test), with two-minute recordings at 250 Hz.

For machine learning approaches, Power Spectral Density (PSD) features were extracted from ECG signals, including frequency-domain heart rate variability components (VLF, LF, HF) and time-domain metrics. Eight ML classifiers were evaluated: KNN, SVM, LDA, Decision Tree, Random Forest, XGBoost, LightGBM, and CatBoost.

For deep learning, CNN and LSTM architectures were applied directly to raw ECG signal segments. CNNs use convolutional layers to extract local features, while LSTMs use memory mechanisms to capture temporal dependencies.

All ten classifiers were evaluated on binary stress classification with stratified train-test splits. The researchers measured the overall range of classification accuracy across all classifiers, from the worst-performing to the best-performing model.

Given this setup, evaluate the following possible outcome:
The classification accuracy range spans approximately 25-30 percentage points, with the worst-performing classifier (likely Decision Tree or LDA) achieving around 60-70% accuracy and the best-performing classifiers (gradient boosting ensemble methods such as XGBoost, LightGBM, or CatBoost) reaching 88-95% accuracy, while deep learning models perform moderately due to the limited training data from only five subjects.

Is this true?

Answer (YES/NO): NO